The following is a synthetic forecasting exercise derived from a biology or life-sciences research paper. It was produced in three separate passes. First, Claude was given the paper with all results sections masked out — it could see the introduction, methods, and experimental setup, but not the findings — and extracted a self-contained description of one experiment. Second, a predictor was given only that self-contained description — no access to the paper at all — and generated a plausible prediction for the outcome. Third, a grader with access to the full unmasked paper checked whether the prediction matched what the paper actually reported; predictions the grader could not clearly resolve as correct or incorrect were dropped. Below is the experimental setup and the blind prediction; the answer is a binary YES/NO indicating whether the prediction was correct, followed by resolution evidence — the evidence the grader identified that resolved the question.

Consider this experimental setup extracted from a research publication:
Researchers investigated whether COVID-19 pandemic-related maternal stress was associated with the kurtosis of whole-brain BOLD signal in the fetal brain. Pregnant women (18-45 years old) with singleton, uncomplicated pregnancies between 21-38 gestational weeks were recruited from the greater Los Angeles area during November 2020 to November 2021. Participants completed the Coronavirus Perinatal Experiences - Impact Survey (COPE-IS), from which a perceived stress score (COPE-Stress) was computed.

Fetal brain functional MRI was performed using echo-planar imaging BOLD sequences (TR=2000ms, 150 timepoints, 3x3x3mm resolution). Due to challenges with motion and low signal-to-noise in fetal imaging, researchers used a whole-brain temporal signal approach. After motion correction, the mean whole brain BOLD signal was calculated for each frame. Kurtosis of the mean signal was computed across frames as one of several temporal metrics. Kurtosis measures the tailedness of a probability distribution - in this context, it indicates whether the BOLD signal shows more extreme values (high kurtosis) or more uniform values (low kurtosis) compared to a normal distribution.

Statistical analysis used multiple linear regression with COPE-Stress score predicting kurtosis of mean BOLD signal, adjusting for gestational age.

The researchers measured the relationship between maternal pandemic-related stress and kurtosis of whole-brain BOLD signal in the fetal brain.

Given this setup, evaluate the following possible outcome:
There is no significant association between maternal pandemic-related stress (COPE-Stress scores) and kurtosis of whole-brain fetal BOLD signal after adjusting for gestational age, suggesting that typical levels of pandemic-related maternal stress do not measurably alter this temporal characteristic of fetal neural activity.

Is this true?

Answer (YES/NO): YES